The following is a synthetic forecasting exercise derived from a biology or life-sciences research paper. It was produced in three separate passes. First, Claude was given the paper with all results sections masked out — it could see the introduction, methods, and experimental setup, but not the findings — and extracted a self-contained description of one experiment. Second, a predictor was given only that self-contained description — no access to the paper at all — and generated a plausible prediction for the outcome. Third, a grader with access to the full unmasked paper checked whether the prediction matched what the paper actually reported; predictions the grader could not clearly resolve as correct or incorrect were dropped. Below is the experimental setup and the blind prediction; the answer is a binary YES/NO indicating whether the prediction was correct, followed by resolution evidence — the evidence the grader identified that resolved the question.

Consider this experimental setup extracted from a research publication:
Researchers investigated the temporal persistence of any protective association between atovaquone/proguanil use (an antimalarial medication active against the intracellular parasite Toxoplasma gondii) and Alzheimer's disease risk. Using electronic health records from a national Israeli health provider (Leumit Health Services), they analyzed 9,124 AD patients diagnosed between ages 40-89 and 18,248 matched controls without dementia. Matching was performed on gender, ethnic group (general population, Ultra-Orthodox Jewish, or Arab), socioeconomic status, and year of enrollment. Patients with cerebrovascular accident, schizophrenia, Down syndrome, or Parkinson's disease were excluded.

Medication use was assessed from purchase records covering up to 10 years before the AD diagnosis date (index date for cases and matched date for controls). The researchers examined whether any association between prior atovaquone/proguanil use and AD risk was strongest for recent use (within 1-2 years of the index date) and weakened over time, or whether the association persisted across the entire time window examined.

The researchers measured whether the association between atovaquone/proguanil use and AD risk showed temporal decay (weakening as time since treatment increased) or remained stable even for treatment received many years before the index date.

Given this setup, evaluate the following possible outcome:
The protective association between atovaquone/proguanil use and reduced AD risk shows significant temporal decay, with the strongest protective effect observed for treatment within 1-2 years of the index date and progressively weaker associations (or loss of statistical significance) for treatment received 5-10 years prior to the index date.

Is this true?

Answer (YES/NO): NO